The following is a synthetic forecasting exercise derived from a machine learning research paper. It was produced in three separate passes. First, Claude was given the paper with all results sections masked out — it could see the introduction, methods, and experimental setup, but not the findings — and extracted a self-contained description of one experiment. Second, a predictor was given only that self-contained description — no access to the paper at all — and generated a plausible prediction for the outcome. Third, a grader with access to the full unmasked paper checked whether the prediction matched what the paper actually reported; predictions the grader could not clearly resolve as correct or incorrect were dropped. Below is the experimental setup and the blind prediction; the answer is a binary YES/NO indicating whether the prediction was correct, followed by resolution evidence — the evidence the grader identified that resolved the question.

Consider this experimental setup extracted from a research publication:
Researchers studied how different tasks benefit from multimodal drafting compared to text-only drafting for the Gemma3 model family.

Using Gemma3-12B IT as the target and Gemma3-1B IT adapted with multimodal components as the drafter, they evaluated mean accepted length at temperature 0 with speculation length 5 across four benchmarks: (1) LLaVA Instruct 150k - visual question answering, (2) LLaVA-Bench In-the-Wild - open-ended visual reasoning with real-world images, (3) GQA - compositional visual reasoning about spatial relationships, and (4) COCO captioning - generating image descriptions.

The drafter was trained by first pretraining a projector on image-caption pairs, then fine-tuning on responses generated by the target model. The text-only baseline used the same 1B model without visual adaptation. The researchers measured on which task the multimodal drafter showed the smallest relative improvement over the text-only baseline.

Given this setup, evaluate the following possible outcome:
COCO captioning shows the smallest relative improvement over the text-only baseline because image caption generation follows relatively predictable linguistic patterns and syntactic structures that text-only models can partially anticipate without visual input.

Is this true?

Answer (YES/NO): NO